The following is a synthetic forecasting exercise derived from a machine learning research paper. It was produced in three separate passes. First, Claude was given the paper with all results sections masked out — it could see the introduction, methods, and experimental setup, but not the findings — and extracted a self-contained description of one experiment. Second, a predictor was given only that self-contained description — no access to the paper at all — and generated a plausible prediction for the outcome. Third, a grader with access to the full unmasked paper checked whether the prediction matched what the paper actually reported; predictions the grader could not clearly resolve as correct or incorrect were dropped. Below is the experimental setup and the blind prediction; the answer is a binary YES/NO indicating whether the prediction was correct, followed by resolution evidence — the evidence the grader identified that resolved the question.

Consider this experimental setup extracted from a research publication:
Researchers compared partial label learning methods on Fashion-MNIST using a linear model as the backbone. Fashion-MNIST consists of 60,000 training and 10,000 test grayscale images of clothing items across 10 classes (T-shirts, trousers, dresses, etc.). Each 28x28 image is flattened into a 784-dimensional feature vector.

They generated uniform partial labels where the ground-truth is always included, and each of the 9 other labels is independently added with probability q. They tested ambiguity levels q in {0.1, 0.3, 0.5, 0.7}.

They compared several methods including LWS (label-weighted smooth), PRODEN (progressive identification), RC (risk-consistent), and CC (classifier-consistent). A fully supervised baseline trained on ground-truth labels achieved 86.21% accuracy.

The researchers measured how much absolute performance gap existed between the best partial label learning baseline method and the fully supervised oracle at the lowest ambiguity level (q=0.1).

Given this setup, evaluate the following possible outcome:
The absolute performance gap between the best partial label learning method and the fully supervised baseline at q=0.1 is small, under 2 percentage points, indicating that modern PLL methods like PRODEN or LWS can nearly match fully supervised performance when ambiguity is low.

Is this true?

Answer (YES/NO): YES